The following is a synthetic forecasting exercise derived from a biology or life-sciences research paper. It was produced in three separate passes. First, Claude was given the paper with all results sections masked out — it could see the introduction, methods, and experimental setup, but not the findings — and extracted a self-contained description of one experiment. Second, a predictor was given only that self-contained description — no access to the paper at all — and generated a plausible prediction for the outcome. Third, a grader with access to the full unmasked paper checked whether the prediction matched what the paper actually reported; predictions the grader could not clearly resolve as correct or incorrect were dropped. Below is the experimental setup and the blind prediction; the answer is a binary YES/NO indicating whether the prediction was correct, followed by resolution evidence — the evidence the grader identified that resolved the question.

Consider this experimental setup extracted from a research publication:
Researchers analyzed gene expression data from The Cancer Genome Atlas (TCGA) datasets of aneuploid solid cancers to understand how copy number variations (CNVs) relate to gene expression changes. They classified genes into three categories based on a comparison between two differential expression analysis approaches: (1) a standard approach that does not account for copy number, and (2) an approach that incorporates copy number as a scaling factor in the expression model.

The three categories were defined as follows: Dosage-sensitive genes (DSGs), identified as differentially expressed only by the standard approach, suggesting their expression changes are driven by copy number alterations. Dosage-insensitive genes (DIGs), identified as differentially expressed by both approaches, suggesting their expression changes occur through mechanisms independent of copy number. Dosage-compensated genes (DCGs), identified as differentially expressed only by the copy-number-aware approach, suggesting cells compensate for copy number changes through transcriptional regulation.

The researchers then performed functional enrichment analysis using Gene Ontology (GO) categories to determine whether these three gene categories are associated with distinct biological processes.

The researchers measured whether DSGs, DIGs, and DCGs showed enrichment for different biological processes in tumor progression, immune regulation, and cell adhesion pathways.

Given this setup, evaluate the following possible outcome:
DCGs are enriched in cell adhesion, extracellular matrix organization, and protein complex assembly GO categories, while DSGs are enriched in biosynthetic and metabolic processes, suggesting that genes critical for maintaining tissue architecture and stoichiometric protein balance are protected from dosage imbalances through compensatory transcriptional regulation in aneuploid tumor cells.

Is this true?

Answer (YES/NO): NO